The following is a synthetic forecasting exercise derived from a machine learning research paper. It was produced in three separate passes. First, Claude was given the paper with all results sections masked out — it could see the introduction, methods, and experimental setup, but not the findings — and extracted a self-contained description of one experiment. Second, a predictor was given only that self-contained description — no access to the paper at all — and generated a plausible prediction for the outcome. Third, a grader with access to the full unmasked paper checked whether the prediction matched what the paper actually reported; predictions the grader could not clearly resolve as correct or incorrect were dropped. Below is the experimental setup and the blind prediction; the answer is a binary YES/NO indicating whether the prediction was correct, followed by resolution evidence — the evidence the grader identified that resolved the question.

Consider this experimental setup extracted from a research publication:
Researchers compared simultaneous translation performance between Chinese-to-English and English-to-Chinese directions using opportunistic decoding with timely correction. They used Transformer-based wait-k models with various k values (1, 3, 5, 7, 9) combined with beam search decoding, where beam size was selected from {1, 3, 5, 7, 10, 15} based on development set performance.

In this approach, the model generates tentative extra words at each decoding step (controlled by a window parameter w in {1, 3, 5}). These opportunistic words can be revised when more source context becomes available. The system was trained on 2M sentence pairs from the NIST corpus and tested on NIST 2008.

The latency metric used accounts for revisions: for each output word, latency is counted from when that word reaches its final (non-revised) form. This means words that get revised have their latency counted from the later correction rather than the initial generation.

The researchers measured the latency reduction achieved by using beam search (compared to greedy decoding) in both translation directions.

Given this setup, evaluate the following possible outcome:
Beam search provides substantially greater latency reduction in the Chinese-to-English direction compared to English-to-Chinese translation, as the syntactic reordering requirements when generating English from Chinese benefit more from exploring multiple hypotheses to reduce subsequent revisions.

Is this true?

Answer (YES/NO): NO